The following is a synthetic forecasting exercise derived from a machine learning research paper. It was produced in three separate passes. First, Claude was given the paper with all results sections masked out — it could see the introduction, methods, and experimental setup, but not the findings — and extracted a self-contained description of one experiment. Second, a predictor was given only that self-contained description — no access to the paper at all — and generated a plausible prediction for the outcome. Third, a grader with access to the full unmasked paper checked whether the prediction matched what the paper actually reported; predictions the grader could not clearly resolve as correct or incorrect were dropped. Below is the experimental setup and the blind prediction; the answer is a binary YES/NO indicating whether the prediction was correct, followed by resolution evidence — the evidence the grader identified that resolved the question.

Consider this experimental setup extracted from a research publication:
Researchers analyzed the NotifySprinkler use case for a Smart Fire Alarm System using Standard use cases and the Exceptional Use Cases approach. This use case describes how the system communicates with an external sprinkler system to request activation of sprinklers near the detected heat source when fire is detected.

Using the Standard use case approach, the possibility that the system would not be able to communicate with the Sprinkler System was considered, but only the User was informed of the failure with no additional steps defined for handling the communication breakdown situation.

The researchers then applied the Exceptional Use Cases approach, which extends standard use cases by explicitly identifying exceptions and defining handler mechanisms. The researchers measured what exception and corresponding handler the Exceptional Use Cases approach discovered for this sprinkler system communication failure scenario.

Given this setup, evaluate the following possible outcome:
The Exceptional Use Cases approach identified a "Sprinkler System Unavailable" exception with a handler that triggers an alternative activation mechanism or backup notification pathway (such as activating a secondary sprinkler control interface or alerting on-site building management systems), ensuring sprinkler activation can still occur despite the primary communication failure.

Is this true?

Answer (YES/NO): NO